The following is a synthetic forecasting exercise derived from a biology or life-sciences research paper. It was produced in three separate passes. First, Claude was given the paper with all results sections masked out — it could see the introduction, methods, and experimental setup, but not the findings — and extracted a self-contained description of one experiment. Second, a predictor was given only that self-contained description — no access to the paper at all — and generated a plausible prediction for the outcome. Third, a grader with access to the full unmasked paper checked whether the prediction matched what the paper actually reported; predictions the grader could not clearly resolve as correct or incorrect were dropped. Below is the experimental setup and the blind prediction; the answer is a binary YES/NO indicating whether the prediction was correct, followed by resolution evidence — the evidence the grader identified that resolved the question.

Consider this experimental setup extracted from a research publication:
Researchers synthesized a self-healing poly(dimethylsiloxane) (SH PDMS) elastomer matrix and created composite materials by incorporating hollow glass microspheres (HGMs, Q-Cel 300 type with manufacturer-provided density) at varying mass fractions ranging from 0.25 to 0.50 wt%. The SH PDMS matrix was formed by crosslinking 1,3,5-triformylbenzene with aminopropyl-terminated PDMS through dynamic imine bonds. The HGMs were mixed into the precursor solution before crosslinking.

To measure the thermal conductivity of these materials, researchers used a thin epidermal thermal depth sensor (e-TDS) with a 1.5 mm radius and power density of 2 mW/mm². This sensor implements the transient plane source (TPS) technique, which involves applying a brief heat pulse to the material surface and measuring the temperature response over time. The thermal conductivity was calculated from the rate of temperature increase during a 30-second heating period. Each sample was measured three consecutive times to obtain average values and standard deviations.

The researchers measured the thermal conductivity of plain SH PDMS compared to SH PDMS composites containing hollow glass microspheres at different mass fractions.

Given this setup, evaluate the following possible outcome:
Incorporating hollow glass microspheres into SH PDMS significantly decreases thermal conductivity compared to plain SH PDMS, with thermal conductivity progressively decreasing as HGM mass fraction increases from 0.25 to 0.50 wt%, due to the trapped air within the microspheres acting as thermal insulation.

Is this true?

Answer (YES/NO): YES